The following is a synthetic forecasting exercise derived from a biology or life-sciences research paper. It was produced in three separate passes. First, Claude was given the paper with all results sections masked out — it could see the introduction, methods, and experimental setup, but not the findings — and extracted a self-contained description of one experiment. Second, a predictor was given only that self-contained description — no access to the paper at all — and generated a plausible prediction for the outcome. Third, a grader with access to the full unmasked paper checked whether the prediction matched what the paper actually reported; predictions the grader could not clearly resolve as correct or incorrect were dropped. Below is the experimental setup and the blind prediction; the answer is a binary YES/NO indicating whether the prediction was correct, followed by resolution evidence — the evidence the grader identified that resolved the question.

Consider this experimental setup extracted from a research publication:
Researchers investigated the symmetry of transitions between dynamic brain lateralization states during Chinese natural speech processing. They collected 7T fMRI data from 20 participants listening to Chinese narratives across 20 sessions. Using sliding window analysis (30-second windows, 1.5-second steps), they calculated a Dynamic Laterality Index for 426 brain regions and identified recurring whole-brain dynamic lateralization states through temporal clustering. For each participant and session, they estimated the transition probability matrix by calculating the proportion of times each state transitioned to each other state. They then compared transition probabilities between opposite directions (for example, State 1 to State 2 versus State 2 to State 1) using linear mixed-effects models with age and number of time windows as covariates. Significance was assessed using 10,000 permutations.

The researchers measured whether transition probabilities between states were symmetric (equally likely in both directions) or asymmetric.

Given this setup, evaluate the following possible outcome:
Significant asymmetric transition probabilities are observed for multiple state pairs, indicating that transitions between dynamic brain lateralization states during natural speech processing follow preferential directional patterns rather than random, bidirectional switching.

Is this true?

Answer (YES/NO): NO